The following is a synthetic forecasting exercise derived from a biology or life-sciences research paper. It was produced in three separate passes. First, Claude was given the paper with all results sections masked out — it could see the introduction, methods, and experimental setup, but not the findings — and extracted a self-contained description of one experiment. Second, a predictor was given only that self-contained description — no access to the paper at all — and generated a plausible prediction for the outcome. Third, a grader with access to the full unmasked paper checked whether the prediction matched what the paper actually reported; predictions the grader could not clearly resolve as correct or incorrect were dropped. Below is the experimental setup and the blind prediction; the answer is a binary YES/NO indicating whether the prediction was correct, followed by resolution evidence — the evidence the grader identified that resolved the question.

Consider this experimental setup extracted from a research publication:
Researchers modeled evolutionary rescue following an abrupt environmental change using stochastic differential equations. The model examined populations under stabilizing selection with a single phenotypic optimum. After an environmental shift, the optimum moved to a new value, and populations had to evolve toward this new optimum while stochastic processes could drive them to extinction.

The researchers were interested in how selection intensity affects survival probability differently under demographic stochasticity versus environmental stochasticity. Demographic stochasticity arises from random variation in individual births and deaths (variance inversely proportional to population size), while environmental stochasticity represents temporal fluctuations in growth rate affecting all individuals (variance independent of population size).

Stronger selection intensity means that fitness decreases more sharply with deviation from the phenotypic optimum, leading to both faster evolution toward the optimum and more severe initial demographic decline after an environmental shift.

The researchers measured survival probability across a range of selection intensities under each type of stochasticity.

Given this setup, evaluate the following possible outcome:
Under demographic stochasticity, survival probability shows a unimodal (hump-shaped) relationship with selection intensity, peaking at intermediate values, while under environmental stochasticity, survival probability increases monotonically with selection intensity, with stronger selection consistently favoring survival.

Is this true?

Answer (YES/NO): NO